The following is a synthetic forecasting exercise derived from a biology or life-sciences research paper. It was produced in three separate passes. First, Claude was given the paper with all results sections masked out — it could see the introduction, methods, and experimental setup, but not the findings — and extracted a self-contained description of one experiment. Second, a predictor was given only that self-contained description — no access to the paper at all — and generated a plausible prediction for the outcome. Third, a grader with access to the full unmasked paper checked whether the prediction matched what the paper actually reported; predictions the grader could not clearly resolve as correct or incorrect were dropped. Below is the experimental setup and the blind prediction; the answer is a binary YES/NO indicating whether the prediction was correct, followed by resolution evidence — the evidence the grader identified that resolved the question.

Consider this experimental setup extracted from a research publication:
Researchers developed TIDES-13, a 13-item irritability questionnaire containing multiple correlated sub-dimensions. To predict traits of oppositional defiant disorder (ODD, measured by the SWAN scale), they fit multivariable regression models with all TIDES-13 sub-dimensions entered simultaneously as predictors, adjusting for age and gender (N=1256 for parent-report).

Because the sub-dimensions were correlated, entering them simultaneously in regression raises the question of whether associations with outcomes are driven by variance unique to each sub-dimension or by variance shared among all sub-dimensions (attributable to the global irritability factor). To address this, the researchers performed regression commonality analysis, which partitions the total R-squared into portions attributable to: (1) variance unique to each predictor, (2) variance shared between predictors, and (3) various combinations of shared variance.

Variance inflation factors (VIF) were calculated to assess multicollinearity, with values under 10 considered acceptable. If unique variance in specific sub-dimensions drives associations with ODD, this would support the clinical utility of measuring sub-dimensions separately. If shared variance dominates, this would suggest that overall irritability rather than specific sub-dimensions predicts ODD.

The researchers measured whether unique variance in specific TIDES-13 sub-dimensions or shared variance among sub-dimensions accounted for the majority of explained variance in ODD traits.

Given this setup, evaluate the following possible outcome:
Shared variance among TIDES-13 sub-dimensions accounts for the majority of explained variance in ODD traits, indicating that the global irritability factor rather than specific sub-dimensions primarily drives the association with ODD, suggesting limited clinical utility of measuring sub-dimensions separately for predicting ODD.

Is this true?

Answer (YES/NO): YES